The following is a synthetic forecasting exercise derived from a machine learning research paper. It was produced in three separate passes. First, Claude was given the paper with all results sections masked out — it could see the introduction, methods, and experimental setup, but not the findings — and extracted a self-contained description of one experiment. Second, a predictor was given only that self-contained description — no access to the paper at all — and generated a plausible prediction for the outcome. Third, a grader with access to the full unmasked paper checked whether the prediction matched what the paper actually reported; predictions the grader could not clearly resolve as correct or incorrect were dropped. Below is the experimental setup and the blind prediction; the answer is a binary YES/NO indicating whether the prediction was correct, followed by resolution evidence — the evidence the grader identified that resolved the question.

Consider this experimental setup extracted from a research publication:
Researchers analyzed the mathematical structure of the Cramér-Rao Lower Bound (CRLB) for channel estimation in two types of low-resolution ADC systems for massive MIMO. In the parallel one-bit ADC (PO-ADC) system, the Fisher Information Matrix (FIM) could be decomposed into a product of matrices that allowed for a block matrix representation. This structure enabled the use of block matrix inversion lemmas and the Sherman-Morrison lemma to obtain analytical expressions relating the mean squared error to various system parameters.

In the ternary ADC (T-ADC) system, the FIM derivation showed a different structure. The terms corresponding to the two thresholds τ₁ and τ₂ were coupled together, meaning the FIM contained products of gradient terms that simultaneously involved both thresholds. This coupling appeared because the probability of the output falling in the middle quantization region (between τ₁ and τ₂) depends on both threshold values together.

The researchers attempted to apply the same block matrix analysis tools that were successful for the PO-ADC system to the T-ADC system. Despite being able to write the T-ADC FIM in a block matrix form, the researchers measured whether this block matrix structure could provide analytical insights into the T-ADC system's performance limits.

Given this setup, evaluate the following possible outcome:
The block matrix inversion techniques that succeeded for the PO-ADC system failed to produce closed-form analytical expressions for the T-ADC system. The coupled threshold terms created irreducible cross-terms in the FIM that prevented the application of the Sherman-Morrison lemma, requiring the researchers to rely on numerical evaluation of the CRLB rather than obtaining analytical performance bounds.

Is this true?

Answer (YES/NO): YES